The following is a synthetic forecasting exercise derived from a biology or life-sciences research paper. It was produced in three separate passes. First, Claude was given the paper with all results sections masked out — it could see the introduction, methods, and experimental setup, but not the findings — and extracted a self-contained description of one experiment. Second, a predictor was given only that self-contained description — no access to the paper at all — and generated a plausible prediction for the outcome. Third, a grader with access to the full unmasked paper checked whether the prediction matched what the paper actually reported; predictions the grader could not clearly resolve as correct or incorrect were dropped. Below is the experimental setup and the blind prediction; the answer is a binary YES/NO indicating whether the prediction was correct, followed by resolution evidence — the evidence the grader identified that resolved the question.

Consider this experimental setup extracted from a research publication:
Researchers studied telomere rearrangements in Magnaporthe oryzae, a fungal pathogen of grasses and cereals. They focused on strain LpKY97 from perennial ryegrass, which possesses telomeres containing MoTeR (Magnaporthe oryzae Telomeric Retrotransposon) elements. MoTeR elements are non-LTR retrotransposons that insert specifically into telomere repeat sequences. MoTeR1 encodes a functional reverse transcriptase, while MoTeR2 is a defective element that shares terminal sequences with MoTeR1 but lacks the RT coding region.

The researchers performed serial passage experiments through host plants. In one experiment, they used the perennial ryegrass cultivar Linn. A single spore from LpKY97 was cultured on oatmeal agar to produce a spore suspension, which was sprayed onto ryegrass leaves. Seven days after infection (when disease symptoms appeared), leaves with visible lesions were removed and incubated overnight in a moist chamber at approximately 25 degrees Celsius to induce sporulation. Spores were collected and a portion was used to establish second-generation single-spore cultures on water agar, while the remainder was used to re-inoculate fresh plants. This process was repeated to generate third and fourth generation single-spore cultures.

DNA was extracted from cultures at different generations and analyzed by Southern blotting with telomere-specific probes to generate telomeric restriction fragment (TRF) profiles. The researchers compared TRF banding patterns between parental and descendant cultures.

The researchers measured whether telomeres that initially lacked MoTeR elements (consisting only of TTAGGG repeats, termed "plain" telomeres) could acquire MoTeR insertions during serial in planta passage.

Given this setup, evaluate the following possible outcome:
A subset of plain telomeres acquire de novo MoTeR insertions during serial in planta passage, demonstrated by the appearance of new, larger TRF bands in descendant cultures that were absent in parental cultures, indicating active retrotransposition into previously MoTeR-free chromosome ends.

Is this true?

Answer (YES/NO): YES